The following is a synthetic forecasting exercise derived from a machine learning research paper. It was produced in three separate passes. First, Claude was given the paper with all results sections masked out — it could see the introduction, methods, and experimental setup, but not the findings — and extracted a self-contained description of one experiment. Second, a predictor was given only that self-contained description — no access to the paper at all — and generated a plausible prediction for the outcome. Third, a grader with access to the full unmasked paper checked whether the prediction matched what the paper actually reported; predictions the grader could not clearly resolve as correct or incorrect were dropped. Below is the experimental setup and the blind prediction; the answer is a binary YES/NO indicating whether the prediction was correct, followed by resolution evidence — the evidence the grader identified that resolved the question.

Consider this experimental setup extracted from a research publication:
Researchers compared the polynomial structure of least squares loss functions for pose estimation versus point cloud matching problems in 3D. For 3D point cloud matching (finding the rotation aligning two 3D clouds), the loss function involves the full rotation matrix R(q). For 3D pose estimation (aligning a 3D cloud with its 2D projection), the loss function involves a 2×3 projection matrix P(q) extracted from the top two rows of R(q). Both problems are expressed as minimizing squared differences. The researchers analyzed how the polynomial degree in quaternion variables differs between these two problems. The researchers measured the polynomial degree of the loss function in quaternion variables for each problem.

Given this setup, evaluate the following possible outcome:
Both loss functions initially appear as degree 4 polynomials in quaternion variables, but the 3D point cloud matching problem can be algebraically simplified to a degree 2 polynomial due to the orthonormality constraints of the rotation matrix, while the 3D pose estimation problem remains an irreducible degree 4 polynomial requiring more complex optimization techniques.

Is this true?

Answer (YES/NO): YES